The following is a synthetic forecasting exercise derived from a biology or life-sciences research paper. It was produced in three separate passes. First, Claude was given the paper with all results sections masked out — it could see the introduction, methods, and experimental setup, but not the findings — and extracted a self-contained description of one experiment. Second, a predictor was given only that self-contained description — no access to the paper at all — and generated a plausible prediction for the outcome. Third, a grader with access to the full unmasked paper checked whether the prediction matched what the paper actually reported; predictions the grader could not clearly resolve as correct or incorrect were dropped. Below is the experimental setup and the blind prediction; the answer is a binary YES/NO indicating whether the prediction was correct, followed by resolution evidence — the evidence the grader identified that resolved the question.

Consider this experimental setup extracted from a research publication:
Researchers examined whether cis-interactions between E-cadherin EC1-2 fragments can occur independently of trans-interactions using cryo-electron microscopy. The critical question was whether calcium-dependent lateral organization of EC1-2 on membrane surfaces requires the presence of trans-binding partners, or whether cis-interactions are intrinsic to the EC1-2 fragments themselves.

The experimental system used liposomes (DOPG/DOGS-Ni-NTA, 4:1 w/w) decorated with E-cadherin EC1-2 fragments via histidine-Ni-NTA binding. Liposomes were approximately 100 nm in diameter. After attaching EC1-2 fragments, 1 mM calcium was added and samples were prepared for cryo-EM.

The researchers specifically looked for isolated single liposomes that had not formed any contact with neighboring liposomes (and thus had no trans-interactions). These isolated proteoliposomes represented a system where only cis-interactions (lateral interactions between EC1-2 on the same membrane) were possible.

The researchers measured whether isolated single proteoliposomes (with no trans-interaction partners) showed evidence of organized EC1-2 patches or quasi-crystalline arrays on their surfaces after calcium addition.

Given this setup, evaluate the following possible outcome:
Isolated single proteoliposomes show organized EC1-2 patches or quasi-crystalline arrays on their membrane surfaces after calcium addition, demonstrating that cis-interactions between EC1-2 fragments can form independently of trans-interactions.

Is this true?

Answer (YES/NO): YES